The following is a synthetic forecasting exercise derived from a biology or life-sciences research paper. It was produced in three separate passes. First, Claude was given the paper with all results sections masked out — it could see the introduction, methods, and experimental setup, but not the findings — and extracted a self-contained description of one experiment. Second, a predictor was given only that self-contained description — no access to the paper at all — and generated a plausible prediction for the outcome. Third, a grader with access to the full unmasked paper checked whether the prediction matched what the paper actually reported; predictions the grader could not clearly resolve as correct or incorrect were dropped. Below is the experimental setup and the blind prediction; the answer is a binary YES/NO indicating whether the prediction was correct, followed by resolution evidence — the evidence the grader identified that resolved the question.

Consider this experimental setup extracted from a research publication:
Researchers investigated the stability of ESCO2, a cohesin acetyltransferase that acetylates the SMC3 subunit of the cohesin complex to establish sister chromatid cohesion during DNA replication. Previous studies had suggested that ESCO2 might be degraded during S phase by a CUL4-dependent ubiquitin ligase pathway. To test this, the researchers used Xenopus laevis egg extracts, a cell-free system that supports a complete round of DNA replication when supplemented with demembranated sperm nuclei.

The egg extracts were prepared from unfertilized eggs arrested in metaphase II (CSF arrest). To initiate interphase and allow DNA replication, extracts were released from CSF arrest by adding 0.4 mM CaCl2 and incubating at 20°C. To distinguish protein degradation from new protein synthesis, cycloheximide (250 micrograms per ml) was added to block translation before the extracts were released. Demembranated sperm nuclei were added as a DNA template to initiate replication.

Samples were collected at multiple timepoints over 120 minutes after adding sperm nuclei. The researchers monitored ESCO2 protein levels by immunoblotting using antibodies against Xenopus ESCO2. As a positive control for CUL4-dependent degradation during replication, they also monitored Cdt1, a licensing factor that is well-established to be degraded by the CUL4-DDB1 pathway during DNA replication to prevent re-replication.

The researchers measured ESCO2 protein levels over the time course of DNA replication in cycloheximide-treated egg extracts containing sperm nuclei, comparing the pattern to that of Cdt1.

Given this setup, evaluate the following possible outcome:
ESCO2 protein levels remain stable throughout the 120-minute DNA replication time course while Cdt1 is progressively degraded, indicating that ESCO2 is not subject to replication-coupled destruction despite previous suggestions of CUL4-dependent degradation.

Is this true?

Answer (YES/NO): YES